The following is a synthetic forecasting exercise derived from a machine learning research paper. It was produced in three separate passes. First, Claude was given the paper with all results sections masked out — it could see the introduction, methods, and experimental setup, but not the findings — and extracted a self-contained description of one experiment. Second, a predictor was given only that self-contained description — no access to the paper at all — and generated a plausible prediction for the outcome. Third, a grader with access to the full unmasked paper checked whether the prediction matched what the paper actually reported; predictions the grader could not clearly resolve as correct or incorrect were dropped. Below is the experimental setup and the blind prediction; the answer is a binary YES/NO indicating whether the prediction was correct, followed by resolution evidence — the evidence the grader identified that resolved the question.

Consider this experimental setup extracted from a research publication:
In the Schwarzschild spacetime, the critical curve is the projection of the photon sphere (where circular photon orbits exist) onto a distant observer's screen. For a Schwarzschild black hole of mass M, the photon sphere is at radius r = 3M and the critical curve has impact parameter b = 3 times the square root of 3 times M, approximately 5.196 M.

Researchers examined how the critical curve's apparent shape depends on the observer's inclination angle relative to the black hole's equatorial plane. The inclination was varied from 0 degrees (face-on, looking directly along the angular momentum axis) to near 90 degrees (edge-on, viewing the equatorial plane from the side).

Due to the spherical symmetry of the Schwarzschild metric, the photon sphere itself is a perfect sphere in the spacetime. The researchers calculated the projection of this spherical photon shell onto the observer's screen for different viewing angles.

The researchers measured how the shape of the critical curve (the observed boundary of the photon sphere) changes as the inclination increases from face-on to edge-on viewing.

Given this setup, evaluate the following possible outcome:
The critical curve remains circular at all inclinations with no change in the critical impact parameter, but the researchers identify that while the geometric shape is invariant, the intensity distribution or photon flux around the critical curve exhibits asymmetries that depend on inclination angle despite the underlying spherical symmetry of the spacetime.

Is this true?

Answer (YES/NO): NO